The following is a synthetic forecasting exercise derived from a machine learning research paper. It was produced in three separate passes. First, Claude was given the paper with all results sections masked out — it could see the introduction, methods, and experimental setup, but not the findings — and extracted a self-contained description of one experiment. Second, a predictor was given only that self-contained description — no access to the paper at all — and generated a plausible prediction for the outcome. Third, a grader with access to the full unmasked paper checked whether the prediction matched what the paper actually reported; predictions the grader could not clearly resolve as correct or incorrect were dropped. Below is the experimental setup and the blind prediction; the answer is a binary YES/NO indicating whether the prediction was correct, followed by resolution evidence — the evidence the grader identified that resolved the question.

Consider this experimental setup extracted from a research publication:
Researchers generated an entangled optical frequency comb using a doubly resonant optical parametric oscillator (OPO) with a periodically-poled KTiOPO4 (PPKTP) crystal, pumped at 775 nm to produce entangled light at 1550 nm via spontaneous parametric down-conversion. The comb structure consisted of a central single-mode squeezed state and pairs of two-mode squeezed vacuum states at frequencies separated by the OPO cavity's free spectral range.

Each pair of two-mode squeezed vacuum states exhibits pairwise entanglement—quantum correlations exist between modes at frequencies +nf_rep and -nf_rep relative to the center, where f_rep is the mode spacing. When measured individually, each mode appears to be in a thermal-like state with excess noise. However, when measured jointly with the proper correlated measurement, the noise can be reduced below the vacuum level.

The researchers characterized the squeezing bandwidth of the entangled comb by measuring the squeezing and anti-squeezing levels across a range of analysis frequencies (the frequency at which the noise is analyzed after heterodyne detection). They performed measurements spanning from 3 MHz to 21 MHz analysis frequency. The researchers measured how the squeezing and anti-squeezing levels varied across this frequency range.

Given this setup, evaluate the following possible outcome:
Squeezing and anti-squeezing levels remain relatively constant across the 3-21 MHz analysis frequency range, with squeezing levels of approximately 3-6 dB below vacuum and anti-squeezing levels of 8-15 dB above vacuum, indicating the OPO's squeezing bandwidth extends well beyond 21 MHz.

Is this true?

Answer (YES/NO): NO